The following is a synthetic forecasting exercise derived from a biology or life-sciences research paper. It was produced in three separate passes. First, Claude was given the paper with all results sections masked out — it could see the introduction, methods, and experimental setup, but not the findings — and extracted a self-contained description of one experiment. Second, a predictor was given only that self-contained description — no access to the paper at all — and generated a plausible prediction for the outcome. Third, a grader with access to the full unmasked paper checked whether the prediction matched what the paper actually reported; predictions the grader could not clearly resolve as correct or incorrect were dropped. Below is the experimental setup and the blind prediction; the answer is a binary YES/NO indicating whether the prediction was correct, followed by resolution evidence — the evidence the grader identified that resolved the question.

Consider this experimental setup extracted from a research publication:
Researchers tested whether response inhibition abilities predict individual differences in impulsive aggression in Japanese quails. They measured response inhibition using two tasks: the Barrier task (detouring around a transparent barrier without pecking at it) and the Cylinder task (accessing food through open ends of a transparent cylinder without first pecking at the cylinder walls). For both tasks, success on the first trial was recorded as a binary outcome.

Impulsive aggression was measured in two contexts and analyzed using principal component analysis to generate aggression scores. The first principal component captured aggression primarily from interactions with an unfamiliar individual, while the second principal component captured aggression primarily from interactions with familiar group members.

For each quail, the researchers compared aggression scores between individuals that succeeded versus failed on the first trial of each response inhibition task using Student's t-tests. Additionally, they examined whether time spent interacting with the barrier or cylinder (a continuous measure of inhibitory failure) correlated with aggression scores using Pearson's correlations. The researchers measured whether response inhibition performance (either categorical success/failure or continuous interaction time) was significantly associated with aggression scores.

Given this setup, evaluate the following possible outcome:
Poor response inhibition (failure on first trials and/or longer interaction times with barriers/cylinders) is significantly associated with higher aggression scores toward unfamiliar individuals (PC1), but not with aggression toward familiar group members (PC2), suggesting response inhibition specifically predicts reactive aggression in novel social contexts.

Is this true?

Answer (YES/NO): NO